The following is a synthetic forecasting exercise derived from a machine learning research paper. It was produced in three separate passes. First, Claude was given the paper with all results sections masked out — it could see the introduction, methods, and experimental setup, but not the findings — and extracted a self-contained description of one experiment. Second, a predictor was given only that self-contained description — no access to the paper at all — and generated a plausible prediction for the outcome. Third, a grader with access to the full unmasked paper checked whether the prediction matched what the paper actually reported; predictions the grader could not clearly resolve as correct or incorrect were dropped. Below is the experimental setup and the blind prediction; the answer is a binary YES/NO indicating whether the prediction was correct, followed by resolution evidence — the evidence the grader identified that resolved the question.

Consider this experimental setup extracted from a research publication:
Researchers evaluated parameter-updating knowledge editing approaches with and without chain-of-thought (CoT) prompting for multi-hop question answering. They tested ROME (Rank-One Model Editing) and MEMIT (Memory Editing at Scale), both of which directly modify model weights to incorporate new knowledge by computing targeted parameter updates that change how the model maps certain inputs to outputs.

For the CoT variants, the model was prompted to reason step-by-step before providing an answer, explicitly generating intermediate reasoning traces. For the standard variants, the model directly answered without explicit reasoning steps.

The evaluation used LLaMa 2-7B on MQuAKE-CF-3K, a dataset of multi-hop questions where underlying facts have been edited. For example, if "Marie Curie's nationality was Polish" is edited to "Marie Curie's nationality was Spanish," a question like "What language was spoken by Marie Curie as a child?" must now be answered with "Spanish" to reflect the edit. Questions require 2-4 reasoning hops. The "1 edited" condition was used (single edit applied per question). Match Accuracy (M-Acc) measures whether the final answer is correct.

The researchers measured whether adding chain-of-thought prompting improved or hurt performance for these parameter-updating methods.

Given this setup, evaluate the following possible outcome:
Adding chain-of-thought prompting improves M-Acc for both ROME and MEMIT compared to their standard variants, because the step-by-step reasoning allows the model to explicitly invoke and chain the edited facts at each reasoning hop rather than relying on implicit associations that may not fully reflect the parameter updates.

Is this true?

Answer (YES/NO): NO